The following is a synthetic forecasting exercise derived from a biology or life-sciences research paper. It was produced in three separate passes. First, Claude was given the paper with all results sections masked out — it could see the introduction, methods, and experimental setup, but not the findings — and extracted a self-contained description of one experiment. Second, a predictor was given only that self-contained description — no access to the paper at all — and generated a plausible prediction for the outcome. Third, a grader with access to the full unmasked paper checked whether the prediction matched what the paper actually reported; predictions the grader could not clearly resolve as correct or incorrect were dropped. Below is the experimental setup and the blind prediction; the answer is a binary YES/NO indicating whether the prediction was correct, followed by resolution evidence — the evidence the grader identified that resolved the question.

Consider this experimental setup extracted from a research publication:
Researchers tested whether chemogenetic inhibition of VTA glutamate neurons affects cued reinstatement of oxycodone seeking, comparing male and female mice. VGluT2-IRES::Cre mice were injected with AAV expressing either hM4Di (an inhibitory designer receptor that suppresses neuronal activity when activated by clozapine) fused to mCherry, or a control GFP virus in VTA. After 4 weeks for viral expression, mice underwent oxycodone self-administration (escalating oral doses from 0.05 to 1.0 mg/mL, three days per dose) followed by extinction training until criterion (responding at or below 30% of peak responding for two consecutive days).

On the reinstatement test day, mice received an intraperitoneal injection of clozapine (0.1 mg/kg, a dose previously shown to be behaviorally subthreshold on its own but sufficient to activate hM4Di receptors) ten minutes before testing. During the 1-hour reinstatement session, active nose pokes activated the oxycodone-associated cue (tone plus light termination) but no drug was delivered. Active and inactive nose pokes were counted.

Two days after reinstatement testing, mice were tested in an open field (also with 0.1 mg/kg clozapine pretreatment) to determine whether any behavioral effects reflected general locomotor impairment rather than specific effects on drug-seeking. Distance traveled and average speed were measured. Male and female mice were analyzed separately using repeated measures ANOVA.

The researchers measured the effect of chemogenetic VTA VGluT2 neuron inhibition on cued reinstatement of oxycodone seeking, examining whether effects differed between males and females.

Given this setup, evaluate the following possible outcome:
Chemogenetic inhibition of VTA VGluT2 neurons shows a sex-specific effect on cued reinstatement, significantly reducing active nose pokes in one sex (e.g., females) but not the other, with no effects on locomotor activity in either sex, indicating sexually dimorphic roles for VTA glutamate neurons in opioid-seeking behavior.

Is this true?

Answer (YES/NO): NO